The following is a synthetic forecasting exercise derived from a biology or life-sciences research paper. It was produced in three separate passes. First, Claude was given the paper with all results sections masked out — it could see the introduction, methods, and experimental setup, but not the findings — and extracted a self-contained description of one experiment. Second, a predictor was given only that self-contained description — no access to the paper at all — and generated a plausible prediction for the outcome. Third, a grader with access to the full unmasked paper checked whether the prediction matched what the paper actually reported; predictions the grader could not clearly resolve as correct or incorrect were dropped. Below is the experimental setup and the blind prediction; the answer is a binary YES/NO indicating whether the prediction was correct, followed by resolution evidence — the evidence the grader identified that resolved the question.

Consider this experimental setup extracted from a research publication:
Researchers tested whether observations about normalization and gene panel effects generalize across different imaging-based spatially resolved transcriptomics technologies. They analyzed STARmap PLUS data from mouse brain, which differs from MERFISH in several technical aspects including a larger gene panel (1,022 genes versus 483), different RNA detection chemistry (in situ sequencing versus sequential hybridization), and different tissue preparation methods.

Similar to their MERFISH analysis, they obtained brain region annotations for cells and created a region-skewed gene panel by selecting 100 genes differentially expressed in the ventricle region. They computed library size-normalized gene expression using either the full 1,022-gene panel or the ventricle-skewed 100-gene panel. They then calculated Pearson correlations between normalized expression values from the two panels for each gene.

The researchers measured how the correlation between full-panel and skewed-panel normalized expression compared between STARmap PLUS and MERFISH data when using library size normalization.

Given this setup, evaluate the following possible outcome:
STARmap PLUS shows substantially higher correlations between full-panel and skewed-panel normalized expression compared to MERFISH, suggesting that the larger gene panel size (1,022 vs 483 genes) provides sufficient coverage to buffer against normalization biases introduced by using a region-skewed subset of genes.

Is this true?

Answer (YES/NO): NO